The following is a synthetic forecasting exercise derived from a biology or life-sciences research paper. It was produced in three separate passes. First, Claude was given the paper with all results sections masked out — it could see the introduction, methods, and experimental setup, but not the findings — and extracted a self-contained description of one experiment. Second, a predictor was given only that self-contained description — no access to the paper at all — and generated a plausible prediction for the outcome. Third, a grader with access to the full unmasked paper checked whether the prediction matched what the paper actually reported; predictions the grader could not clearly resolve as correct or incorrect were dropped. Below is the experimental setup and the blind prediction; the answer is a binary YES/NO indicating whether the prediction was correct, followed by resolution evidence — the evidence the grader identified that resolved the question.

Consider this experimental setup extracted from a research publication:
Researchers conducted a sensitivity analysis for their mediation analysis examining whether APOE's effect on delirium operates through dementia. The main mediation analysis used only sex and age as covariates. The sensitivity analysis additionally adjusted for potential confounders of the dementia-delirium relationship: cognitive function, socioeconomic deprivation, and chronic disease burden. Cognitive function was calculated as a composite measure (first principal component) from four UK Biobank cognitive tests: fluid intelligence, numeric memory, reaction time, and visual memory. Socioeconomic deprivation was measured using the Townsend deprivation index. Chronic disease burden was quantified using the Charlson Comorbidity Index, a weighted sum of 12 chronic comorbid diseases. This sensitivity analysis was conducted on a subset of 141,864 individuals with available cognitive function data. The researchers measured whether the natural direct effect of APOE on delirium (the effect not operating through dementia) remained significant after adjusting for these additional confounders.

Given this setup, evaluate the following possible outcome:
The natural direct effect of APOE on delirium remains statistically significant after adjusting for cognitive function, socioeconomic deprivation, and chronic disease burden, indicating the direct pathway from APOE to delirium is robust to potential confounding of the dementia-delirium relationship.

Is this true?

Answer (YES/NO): YES